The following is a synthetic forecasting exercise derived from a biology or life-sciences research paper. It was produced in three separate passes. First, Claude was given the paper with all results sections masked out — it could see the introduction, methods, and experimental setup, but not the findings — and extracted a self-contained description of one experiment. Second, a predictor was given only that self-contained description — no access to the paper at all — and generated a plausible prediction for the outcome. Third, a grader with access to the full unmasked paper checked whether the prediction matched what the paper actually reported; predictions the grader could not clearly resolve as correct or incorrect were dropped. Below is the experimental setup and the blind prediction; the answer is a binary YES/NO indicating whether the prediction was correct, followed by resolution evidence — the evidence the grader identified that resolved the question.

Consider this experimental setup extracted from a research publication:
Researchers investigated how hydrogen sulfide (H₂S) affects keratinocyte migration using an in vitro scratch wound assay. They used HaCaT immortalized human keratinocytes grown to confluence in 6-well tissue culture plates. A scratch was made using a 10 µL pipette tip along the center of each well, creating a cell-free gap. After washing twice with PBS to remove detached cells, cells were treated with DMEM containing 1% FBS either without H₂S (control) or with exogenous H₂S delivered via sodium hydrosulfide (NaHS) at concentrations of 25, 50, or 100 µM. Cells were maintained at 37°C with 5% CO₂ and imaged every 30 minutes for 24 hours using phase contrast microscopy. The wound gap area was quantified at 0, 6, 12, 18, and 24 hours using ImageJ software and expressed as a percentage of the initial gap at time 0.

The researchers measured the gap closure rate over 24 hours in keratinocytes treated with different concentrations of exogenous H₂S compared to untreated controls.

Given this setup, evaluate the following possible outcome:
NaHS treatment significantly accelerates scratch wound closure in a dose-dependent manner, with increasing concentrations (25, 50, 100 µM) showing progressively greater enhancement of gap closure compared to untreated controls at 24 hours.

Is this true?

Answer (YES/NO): NO